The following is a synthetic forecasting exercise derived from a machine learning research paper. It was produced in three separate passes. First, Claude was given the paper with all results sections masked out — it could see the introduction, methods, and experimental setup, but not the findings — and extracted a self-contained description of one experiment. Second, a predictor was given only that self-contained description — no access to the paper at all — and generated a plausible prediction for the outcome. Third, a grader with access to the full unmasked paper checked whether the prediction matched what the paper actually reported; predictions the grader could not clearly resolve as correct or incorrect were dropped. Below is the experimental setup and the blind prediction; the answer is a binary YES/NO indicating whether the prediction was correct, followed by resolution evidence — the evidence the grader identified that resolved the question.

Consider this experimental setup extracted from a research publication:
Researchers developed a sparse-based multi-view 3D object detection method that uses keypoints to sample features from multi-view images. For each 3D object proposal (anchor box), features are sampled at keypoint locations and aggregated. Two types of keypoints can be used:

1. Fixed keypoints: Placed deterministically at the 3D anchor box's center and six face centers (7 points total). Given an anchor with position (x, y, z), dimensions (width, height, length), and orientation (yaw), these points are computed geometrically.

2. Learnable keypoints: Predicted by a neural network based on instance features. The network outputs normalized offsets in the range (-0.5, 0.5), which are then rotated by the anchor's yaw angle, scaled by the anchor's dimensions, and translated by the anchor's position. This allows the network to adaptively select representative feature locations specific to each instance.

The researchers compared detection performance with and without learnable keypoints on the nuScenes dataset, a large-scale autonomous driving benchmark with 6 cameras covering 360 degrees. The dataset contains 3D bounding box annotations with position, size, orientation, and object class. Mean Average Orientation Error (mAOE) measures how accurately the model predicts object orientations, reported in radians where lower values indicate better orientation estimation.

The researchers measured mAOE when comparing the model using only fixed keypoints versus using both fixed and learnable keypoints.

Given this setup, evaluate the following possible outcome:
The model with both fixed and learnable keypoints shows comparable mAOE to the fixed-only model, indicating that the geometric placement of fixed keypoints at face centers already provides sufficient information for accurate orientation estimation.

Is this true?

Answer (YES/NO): NO